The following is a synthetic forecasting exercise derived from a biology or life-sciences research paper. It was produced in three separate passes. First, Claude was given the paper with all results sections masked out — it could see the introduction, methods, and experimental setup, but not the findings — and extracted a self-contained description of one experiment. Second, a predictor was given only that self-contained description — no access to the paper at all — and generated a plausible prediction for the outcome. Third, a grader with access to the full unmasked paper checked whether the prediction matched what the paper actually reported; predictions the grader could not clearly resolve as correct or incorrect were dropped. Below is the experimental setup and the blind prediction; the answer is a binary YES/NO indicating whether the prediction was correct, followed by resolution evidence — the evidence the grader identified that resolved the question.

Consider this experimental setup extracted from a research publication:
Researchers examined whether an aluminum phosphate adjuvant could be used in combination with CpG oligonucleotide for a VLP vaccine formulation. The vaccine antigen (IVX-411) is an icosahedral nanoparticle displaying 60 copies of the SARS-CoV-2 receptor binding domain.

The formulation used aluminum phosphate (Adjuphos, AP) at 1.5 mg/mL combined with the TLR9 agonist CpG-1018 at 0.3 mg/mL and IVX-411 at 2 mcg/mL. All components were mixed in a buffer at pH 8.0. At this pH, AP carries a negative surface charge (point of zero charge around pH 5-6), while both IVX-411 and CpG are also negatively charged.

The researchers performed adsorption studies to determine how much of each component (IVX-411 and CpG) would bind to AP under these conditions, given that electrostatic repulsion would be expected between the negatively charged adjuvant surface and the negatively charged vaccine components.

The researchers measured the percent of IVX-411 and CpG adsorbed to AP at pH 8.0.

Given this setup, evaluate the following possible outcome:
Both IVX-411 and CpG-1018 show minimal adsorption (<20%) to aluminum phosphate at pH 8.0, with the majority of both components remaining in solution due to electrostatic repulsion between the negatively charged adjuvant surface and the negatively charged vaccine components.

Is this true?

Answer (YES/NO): NO